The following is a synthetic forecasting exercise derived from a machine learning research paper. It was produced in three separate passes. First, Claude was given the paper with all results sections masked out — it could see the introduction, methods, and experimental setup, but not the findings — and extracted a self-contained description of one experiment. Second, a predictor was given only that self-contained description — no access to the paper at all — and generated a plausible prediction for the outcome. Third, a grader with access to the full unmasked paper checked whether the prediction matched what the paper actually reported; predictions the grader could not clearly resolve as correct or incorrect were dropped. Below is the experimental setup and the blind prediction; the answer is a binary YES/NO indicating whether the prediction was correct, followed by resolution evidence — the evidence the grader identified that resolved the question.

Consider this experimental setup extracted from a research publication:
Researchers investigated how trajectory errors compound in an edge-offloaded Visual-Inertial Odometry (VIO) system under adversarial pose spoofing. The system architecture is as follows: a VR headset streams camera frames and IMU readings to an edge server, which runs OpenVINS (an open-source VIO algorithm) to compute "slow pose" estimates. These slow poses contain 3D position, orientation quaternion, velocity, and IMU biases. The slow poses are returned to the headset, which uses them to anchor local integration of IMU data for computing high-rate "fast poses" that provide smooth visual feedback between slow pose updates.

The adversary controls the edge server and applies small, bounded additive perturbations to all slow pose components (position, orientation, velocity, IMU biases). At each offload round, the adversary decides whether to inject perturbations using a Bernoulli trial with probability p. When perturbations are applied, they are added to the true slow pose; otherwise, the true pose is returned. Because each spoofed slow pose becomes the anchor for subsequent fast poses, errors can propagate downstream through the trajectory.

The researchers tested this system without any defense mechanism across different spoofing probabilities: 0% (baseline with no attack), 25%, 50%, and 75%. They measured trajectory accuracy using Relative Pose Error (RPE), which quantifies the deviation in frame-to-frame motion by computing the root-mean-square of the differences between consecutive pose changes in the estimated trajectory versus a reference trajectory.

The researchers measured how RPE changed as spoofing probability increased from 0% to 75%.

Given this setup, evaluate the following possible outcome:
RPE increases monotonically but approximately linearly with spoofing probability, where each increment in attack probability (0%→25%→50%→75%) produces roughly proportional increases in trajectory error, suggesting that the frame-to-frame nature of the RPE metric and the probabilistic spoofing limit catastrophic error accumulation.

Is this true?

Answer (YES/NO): NO